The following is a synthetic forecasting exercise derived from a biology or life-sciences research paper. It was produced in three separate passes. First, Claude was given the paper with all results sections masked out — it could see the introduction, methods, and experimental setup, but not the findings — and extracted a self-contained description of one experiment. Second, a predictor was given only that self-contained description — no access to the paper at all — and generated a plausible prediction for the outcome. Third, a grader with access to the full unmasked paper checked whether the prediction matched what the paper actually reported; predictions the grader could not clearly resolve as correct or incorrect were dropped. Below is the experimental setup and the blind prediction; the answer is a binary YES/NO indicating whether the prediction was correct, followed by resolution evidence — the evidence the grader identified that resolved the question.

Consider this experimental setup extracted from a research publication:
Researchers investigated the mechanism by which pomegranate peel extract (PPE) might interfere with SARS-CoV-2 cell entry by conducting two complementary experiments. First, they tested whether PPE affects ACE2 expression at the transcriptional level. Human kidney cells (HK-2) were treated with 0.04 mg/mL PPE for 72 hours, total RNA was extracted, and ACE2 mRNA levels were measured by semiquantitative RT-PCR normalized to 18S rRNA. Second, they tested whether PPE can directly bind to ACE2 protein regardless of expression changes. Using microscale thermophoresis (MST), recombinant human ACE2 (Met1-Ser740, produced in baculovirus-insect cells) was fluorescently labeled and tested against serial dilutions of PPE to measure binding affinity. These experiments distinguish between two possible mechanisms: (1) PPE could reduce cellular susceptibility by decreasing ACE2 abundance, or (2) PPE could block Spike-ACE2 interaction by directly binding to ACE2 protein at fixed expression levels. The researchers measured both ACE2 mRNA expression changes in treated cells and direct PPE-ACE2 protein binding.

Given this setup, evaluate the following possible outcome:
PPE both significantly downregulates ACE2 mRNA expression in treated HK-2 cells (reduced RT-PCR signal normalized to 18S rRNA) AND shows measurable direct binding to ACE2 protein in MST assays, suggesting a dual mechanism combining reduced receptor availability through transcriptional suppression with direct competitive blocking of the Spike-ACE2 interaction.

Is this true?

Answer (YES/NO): YES